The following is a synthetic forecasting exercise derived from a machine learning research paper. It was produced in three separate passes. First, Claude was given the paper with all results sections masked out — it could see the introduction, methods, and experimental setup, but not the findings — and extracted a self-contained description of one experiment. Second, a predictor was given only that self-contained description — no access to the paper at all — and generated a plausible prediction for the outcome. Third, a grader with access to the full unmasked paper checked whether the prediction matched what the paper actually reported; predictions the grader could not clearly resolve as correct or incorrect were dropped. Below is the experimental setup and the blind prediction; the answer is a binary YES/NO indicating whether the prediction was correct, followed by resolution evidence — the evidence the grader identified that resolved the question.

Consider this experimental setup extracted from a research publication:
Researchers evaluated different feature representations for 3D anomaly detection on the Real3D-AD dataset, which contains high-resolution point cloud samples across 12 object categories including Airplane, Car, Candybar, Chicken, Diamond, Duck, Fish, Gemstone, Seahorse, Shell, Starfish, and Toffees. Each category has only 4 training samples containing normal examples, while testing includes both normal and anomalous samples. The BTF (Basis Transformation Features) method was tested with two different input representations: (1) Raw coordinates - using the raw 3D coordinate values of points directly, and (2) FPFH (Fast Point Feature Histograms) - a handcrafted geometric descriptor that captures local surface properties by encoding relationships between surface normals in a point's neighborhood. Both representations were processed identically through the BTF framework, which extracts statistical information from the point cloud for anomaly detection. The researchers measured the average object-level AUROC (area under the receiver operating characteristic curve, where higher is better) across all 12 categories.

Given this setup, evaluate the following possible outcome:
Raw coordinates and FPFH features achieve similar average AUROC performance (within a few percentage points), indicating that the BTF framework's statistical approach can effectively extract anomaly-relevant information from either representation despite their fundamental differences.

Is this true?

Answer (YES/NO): YES